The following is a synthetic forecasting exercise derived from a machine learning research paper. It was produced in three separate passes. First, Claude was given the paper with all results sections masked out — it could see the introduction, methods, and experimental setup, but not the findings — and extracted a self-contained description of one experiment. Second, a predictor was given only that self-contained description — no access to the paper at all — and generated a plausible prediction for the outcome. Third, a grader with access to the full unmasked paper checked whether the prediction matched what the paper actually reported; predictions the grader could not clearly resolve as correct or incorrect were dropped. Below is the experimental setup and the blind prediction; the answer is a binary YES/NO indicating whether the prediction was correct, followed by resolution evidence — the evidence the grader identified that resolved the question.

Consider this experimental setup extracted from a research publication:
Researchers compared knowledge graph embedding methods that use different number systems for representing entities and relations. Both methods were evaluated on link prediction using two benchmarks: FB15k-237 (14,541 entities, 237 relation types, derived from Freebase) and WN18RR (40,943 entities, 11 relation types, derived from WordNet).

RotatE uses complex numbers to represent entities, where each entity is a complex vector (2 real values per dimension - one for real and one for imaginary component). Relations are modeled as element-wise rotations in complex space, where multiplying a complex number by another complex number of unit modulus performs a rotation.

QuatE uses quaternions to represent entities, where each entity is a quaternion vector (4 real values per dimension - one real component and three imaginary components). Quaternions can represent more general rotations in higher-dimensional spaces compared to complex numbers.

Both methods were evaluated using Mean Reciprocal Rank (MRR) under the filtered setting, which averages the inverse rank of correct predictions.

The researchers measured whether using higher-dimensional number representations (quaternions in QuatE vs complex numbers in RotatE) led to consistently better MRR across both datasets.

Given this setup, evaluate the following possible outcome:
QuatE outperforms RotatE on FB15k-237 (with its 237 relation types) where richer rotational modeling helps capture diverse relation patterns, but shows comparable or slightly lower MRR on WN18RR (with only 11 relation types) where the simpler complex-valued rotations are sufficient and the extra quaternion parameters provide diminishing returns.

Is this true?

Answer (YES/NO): NO